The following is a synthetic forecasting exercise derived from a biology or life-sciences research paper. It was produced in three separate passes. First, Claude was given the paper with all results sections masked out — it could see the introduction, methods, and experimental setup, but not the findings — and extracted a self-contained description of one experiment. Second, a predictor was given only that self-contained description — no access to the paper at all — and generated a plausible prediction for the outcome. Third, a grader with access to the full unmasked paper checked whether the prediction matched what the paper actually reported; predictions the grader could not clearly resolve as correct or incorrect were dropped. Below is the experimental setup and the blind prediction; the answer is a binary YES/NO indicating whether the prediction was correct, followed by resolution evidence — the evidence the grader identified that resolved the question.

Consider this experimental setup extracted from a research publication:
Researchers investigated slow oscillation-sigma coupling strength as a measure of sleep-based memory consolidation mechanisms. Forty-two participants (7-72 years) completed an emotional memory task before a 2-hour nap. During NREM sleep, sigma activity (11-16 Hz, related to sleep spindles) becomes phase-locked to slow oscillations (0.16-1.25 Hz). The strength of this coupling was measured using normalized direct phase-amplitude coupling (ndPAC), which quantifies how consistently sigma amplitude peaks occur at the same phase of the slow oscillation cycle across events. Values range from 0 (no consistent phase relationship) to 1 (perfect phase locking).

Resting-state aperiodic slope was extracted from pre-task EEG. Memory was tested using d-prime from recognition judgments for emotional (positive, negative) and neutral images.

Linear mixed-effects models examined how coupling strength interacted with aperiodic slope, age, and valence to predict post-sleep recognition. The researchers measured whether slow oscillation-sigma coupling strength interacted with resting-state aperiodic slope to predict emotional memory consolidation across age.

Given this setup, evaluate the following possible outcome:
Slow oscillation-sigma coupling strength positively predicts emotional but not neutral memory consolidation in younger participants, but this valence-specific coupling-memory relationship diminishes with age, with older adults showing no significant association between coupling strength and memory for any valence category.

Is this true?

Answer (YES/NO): NO